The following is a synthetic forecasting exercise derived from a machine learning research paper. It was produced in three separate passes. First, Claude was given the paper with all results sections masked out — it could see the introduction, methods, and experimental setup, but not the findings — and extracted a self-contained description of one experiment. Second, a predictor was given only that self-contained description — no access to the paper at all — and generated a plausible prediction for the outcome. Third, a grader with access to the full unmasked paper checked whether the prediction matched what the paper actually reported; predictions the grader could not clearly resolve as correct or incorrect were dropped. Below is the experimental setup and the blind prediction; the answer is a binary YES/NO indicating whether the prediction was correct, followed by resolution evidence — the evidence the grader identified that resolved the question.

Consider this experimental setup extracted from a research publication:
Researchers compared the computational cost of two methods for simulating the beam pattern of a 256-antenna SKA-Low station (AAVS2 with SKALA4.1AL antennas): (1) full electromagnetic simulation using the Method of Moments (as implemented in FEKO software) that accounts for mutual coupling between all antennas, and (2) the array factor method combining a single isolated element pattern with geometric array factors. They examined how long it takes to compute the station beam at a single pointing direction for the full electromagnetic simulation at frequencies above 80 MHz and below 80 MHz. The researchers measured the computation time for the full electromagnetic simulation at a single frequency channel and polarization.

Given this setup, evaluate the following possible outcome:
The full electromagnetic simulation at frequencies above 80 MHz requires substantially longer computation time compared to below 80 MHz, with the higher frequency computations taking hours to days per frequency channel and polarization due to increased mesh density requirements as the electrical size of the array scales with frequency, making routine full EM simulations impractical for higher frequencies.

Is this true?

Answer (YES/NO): NO